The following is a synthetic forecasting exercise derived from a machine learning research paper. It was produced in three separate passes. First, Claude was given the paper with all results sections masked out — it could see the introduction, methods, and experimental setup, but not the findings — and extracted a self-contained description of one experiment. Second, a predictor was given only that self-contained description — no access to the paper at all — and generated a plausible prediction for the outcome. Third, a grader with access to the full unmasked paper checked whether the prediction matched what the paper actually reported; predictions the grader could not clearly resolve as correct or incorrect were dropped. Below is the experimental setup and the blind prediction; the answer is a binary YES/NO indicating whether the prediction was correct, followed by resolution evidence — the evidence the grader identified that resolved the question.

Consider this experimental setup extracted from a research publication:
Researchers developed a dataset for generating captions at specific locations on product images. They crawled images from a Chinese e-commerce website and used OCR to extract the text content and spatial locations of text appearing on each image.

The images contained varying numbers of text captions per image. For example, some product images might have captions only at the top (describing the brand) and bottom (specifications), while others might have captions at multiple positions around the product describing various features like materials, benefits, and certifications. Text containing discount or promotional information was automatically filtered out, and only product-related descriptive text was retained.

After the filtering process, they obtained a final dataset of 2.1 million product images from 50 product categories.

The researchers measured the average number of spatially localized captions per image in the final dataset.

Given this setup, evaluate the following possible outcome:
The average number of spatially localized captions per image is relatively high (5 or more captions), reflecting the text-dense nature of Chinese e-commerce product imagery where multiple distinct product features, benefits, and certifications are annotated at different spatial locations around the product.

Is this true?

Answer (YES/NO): NO